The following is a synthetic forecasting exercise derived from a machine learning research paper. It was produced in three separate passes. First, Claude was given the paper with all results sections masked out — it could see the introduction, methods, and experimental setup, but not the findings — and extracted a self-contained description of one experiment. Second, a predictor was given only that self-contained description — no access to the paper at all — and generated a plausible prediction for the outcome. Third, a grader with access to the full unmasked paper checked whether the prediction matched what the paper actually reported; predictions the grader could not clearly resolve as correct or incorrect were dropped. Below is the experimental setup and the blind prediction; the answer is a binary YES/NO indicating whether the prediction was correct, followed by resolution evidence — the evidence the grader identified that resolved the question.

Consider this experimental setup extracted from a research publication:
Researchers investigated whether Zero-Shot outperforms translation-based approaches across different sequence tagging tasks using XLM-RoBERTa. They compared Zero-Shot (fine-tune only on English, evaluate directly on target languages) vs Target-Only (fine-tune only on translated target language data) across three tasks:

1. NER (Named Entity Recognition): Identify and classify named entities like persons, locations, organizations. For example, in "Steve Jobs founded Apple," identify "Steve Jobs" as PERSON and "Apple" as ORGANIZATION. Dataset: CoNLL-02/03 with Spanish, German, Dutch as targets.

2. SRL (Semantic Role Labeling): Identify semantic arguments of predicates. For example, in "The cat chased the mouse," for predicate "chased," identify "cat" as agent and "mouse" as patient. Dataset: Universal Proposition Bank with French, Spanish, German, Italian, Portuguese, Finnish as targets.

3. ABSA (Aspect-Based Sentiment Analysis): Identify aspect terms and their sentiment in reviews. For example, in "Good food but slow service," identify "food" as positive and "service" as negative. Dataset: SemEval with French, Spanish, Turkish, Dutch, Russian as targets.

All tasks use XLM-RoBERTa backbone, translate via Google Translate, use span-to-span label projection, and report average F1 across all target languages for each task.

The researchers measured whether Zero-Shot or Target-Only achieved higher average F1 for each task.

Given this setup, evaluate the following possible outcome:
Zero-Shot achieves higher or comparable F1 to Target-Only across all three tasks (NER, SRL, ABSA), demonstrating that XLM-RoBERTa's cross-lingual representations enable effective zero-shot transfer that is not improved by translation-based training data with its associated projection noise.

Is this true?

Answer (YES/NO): NO